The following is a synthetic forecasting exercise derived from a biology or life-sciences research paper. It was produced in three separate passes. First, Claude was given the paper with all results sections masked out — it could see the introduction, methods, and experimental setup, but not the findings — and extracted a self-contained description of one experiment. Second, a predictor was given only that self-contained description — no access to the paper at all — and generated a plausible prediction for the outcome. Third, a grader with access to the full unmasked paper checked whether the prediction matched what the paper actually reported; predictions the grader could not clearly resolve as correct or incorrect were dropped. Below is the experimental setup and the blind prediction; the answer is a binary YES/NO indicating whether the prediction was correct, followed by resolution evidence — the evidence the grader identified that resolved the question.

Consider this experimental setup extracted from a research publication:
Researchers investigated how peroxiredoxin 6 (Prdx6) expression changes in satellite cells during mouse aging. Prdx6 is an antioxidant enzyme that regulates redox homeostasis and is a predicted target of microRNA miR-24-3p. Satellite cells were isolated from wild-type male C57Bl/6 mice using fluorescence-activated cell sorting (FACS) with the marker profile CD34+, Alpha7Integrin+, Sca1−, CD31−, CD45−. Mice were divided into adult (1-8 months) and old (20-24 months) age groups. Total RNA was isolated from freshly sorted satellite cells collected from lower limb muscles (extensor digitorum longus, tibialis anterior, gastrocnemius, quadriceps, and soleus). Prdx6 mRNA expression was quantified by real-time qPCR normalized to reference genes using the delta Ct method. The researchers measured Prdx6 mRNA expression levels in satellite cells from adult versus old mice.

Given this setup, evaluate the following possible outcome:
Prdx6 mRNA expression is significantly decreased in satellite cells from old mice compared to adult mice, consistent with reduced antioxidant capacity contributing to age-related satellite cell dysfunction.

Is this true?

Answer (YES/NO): NO